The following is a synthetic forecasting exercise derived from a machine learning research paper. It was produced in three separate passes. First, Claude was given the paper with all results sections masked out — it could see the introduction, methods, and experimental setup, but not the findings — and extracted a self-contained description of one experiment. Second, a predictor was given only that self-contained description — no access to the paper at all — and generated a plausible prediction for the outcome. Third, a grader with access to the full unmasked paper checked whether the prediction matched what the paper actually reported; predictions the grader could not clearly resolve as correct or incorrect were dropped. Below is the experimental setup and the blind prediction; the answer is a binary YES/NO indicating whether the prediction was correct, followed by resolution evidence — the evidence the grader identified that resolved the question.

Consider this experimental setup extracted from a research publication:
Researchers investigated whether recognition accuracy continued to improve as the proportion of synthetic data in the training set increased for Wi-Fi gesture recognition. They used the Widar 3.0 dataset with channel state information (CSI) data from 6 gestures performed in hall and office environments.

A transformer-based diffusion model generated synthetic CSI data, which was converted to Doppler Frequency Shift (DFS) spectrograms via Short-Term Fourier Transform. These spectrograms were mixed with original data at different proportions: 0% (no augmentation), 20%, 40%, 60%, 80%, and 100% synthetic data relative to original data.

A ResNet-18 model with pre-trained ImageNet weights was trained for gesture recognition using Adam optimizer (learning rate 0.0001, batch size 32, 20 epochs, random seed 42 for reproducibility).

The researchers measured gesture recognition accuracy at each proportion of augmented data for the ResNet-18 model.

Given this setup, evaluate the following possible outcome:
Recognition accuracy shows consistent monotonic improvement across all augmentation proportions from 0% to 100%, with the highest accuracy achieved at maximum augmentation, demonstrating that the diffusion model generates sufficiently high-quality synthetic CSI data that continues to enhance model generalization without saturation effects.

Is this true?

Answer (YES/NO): NO